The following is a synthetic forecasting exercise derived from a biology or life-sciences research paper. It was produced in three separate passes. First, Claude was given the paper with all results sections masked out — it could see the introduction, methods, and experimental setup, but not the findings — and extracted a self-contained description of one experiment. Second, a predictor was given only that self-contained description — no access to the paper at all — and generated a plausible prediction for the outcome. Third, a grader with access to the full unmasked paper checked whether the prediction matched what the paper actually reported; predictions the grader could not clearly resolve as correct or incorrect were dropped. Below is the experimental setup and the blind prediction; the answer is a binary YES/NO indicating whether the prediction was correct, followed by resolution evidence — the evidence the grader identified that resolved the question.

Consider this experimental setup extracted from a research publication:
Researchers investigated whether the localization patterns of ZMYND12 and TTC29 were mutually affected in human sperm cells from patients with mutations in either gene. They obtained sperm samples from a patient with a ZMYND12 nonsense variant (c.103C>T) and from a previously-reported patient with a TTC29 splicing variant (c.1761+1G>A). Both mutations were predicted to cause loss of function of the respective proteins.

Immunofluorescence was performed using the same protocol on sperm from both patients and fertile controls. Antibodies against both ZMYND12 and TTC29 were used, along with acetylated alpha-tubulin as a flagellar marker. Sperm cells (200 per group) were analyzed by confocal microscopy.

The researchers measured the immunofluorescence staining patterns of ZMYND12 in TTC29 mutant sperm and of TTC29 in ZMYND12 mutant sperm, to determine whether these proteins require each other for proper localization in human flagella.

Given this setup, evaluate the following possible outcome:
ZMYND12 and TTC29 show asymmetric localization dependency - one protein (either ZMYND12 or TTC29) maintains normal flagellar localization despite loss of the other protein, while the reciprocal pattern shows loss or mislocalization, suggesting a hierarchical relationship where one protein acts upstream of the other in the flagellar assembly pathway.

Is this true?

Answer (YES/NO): NO